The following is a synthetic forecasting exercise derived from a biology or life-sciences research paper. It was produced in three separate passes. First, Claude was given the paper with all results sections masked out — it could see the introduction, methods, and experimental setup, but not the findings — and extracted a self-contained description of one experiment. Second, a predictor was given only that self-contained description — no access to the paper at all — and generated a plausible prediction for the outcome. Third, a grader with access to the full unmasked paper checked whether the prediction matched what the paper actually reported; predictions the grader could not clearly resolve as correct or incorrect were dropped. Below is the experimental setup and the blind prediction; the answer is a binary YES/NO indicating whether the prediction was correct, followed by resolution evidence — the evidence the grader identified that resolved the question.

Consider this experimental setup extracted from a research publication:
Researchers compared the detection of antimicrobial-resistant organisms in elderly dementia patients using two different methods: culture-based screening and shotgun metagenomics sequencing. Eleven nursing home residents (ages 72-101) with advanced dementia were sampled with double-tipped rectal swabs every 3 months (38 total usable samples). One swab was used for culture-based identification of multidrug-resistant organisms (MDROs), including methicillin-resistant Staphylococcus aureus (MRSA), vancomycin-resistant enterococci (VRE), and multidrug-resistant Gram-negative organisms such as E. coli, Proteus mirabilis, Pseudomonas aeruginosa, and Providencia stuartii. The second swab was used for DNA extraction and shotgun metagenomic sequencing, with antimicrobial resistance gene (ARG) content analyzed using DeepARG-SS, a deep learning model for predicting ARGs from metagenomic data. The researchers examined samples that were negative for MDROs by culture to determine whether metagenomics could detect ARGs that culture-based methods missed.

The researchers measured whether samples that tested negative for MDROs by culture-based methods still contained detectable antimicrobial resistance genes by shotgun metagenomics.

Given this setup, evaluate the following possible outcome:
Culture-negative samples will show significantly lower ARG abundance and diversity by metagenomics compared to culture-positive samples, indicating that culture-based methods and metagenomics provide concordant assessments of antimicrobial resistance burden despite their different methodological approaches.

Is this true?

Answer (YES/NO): NO